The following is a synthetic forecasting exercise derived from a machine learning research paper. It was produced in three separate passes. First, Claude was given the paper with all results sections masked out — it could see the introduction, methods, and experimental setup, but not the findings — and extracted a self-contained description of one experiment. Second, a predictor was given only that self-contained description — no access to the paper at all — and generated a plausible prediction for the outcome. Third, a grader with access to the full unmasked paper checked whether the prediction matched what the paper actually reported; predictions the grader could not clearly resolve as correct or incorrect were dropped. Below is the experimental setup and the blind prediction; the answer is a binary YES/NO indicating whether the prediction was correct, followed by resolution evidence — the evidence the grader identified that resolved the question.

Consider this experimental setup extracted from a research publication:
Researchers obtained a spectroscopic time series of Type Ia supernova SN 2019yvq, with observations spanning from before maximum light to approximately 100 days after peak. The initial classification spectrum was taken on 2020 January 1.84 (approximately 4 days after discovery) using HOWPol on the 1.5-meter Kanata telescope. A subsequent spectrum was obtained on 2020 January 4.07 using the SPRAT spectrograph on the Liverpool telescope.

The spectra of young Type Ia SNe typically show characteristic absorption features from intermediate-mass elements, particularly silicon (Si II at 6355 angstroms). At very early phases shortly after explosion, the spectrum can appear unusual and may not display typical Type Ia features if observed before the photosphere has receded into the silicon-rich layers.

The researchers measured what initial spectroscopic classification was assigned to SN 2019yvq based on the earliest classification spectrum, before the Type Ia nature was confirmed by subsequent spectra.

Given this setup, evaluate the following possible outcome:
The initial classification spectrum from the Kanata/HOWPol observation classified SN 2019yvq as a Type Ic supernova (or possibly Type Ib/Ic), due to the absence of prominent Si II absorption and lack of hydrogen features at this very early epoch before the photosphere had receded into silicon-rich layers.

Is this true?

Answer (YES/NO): YES